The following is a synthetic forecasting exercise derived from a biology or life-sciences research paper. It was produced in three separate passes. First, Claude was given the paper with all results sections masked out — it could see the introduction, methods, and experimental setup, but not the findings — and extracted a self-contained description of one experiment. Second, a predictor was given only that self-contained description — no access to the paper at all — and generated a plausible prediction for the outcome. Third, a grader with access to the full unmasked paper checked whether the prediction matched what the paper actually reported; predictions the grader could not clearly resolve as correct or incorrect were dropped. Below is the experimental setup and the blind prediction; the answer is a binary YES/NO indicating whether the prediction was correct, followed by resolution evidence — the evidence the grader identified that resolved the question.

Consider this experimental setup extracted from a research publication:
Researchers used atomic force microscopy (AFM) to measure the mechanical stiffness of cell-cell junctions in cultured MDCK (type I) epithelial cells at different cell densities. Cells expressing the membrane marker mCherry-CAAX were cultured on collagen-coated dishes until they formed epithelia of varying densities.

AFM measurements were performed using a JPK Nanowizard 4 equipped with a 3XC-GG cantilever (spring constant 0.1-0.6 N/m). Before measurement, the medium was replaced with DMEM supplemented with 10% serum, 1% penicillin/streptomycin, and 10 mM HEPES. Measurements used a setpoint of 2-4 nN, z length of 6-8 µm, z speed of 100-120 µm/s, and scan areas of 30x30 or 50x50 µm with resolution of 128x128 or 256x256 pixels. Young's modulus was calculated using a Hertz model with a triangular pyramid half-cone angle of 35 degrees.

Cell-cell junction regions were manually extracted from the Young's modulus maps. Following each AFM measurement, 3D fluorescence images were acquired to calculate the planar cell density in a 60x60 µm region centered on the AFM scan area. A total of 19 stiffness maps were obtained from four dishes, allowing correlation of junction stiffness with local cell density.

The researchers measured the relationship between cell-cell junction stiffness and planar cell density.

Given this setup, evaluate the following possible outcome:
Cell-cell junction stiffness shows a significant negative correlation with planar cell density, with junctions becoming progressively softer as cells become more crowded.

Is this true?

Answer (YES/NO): YES